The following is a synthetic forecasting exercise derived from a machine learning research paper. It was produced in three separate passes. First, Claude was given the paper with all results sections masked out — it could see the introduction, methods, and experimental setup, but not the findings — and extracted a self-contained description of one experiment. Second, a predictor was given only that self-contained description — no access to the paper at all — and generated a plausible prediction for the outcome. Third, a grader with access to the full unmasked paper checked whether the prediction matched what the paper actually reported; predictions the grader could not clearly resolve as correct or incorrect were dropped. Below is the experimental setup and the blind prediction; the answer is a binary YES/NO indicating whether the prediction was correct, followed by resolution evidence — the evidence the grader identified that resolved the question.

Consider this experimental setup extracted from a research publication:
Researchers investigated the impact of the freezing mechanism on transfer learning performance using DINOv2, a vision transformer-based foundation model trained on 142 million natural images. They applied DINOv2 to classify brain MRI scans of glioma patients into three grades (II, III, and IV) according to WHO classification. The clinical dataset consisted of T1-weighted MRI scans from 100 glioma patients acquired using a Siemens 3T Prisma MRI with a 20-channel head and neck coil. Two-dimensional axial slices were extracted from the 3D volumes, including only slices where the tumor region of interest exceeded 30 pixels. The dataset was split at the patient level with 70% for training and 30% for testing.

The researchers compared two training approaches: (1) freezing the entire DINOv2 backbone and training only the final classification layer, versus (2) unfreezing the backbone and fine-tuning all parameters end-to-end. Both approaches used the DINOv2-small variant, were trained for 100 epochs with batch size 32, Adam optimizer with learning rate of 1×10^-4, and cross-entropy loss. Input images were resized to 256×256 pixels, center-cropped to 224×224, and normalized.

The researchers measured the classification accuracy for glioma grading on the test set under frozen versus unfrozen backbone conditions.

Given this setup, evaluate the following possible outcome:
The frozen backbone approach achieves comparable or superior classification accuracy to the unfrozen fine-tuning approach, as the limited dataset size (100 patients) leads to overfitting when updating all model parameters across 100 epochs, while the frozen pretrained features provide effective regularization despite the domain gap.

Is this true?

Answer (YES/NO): YES